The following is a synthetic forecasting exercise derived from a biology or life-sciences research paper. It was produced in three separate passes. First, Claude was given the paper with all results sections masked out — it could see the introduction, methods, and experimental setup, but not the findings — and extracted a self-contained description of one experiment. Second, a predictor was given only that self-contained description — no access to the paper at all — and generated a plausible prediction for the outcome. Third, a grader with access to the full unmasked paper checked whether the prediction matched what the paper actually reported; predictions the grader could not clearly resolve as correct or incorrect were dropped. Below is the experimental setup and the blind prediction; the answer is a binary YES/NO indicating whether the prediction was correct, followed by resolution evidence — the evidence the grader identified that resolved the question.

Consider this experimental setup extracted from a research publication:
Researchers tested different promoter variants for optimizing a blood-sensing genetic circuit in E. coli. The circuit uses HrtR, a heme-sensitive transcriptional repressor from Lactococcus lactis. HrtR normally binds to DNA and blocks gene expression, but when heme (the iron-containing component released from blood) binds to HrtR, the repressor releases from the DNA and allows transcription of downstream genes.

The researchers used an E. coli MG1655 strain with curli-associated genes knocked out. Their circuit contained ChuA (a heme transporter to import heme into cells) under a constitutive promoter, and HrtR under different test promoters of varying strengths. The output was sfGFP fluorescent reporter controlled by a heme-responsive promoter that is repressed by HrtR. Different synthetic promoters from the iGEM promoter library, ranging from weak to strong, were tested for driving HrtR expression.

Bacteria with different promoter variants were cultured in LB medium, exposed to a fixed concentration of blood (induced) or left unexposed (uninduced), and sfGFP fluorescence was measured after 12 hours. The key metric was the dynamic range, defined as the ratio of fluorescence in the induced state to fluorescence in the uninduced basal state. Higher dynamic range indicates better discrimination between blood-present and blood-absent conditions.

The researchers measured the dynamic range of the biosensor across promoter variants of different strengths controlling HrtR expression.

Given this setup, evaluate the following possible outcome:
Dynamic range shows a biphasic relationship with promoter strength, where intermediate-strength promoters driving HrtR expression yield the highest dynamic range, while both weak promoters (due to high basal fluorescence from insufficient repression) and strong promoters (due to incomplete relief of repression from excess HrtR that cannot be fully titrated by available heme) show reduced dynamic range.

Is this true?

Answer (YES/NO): YES